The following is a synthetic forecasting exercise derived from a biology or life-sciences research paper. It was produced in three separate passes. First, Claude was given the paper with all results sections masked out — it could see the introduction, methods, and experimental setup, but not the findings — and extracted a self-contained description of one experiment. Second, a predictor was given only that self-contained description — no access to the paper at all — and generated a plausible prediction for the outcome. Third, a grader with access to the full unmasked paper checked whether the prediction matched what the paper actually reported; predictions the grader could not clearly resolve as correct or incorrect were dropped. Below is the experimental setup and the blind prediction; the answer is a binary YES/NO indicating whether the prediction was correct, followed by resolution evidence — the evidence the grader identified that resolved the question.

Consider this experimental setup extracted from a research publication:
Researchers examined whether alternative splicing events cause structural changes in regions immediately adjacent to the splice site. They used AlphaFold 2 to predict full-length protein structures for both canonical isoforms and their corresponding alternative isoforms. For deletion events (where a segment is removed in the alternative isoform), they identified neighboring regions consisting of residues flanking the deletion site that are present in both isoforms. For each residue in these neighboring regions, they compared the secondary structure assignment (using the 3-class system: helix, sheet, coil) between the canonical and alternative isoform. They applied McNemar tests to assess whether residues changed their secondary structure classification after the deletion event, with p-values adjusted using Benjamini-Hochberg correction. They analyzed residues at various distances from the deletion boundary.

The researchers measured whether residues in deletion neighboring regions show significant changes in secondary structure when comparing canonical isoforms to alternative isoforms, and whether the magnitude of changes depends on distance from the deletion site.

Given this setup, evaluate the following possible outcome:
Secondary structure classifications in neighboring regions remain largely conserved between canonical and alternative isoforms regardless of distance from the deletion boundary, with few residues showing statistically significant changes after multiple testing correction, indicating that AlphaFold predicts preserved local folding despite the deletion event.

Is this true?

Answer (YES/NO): NO